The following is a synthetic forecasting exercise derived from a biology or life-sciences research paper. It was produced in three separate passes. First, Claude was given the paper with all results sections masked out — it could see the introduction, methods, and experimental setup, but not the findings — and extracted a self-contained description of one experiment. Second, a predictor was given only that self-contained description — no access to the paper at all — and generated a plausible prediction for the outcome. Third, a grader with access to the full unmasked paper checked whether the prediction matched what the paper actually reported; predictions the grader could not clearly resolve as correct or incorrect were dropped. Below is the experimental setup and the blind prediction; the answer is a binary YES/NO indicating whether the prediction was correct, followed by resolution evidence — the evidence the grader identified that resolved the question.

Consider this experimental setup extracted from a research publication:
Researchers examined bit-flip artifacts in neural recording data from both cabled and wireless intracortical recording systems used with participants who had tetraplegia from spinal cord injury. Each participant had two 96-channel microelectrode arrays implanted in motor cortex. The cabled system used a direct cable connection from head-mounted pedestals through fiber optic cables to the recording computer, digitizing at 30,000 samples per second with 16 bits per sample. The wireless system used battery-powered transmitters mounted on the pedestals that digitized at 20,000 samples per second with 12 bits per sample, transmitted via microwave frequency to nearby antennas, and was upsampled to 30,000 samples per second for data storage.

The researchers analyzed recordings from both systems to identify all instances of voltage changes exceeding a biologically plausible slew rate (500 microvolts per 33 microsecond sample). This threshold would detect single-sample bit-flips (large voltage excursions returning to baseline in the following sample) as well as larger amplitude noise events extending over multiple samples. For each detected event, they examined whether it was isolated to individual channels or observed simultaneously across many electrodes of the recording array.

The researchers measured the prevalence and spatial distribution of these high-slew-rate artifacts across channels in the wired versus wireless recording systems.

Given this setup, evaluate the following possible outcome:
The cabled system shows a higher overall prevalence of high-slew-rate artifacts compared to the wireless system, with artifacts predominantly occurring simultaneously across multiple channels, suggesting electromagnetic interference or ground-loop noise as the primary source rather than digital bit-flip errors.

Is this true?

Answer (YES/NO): NO